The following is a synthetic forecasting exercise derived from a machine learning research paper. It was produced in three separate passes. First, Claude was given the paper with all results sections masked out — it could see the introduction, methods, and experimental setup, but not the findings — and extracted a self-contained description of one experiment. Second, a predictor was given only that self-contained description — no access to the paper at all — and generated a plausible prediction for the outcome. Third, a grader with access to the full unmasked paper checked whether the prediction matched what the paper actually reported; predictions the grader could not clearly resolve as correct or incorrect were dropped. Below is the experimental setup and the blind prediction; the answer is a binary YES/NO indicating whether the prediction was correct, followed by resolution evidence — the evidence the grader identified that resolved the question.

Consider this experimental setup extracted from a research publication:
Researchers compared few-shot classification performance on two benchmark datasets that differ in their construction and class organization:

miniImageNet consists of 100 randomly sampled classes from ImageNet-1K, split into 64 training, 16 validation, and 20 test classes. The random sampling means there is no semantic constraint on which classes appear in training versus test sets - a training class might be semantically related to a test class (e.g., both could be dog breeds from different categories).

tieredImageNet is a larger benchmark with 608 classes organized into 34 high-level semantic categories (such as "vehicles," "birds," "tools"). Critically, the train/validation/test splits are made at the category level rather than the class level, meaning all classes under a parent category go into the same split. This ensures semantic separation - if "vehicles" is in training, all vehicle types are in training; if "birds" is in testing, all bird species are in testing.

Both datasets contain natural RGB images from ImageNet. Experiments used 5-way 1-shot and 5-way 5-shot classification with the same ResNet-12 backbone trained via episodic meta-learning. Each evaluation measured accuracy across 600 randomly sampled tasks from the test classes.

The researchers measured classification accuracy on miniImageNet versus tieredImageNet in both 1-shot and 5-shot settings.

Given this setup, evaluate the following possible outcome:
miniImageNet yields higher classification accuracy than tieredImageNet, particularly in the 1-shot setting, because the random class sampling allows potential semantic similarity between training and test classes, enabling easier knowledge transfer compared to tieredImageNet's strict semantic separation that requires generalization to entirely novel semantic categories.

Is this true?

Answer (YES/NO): NO